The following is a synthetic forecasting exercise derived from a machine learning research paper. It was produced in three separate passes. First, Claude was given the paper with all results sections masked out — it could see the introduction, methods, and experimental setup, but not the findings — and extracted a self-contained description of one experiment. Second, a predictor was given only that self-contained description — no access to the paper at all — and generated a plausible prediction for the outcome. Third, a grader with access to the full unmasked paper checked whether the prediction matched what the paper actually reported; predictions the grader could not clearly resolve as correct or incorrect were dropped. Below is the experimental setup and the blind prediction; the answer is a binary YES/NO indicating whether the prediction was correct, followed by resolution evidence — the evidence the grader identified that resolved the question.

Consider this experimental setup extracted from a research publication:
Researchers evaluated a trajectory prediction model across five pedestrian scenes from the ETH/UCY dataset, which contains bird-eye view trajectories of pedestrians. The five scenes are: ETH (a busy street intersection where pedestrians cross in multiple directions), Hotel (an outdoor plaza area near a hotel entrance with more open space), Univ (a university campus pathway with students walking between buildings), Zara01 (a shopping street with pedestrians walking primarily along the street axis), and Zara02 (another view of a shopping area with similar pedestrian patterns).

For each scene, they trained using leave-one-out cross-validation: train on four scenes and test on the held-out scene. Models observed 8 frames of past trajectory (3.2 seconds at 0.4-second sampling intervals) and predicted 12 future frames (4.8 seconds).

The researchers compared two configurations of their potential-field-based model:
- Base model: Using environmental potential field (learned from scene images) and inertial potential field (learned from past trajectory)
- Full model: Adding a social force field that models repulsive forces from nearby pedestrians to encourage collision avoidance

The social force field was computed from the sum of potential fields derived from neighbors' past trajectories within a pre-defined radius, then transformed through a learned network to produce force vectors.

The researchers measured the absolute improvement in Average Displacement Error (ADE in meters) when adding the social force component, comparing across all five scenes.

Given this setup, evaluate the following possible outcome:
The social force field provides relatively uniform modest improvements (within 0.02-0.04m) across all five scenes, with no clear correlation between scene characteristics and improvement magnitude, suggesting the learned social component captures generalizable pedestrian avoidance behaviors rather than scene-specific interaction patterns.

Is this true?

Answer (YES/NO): NO